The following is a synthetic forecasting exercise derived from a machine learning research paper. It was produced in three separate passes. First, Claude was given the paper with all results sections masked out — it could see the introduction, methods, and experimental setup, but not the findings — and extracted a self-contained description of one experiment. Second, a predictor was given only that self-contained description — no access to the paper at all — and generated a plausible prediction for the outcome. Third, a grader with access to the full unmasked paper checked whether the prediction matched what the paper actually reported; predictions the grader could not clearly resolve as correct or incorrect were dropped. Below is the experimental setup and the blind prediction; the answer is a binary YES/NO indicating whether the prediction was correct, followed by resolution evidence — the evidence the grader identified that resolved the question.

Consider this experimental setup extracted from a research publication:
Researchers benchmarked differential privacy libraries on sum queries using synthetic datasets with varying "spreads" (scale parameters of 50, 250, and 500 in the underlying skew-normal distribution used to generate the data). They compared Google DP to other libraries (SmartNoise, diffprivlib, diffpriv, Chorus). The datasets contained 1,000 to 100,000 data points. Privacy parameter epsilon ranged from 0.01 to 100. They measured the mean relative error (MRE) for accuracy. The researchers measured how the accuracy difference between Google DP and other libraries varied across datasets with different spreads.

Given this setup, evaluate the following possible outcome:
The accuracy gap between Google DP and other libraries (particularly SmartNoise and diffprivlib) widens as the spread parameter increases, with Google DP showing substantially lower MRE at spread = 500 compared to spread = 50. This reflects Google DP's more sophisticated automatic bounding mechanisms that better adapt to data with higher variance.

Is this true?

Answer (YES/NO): NO